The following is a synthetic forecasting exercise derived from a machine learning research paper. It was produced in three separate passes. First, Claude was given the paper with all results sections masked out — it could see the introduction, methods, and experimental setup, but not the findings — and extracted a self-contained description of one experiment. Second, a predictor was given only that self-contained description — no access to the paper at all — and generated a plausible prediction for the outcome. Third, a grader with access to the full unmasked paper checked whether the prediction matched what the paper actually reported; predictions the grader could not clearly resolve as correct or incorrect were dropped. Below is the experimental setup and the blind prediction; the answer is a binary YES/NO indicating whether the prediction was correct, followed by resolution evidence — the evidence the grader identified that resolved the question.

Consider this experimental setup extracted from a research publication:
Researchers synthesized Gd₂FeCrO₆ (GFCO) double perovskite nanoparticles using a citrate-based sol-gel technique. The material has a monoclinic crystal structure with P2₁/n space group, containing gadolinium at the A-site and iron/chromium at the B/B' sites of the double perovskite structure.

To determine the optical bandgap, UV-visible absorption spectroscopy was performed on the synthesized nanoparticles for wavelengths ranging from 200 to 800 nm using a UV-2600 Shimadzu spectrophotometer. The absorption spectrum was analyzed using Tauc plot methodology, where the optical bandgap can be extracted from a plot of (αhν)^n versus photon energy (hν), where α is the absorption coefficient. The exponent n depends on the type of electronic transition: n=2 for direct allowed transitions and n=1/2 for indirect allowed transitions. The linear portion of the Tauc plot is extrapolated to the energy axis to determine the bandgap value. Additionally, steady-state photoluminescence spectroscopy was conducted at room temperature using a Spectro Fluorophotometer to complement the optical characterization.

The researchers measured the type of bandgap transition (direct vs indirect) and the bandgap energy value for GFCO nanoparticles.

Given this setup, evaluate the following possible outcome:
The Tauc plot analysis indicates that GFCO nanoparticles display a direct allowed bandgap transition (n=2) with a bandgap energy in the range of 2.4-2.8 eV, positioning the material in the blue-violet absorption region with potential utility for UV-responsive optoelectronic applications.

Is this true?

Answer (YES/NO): NO